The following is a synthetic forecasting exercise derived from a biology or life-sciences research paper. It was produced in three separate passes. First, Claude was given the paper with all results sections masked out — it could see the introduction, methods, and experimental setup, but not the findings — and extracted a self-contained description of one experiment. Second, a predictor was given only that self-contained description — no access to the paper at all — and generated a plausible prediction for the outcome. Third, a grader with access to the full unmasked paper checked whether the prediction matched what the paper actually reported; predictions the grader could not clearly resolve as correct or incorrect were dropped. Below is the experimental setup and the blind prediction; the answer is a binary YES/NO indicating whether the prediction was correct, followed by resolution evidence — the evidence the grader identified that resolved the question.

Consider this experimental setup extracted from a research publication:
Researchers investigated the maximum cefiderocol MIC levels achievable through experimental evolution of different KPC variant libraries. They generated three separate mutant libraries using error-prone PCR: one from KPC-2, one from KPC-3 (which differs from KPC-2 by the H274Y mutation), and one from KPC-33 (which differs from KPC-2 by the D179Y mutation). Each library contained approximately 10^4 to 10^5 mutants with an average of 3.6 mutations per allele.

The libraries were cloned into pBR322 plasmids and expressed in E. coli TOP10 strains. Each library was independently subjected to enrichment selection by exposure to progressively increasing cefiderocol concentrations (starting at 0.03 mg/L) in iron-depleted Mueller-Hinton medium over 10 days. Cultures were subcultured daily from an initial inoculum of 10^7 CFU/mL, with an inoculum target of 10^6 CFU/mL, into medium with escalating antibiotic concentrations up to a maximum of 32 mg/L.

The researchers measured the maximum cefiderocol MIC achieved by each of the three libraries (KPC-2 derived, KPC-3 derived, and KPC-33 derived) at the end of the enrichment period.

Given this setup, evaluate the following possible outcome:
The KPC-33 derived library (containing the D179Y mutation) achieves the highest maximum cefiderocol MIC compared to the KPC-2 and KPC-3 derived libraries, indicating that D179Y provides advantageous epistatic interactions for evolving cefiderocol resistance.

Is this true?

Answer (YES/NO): NO